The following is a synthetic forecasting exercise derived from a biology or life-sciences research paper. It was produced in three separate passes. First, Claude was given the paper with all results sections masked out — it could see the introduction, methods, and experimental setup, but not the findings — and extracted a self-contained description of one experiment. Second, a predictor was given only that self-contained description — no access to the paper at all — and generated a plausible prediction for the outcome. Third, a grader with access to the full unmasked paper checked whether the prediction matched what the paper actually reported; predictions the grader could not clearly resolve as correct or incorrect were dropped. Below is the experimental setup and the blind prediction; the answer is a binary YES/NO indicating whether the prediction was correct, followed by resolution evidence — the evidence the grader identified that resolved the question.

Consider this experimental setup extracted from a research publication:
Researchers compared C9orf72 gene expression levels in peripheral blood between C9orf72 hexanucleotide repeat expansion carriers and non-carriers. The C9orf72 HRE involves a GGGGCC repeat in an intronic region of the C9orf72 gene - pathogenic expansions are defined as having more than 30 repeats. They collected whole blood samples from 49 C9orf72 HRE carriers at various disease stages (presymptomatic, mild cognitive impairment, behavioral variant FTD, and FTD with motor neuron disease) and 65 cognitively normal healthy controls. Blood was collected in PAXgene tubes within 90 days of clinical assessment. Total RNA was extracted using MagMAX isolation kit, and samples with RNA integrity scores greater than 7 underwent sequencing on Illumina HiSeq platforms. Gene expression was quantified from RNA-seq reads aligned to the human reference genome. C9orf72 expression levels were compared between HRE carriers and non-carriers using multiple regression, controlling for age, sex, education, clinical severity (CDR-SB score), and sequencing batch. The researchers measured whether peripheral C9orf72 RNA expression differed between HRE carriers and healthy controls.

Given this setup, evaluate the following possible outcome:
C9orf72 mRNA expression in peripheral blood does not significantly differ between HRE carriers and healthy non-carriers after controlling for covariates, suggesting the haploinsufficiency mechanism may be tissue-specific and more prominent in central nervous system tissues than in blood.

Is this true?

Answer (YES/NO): NO